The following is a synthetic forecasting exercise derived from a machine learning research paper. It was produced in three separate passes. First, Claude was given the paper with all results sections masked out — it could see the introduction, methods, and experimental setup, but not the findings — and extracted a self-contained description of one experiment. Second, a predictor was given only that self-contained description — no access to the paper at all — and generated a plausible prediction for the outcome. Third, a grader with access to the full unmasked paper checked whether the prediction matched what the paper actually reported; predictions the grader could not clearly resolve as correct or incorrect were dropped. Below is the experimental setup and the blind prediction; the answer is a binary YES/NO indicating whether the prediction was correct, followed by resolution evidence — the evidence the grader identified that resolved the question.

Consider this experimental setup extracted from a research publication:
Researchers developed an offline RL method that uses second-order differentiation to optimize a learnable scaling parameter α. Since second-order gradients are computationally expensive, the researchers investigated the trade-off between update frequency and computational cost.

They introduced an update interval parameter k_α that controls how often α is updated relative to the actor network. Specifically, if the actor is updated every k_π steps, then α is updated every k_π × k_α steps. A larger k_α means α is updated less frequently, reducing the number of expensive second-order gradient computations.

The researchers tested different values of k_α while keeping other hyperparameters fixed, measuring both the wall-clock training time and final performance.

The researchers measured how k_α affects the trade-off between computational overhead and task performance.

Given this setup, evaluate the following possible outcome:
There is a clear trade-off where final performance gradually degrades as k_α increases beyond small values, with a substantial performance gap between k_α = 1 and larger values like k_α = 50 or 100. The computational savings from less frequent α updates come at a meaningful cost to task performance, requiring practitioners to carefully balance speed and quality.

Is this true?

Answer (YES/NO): NO